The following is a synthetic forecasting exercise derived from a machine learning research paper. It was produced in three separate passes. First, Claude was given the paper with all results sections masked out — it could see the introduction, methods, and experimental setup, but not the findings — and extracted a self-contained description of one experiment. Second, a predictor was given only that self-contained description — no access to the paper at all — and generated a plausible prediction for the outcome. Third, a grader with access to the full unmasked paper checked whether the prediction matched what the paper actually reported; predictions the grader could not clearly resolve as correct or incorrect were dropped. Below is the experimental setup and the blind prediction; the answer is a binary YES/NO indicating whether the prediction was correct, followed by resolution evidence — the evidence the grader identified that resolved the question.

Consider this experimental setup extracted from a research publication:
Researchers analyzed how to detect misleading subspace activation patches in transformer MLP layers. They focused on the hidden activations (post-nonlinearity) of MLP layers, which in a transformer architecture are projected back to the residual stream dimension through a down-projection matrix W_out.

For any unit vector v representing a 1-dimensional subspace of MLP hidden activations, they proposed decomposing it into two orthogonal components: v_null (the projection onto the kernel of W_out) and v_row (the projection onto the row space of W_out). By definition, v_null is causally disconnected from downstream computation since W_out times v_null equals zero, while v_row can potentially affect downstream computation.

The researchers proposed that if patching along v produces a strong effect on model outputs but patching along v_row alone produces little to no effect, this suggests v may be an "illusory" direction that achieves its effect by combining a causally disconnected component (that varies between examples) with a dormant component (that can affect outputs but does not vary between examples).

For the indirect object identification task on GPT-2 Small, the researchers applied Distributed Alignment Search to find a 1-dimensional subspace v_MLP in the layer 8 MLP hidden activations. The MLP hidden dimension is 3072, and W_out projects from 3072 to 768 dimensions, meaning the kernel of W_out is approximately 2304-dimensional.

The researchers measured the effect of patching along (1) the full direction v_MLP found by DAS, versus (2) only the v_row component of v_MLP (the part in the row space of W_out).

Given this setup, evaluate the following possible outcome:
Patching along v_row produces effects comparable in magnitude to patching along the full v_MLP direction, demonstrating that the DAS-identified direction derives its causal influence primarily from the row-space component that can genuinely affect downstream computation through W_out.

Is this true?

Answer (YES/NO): NO